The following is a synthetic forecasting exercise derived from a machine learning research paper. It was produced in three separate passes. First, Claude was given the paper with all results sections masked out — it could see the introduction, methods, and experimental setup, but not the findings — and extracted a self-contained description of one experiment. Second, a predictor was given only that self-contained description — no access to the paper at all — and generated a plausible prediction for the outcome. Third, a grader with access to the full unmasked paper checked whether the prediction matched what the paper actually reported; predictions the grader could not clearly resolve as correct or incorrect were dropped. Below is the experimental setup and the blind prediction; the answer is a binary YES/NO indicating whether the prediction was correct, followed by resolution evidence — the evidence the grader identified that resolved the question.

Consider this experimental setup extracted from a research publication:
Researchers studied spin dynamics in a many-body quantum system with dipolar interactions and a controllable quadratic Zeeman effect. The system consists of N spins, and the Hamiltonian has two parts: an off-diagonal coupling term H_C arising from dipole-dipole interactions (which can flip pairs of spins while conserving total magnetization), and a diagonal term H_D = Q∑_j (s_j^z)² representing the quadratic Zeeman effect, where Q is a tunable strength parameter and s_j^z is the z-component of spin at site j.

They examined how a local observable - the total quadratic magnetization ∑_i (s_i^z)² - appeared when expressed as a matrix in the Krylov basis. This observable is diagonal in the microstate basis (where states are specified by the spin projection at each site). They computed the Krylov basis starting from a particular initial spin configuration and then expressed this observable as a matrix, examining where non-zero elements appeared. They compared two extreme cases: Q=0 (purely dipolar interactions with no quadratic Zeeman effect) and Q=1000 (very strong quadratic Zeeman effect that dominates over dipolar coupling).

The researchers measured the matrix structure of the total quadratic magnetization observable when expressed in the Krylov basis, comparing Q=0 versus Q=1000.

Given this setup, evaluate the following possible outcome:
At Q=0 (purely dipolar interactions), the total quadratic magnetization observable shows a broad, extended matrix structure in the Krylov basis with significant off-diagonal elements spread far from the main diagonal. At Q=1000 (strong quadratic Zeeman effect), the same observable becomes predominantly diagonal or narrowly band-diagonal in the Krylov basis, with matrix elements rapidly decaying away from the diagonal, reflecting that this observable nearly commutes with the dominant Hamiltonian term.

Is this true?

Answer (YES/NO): NO